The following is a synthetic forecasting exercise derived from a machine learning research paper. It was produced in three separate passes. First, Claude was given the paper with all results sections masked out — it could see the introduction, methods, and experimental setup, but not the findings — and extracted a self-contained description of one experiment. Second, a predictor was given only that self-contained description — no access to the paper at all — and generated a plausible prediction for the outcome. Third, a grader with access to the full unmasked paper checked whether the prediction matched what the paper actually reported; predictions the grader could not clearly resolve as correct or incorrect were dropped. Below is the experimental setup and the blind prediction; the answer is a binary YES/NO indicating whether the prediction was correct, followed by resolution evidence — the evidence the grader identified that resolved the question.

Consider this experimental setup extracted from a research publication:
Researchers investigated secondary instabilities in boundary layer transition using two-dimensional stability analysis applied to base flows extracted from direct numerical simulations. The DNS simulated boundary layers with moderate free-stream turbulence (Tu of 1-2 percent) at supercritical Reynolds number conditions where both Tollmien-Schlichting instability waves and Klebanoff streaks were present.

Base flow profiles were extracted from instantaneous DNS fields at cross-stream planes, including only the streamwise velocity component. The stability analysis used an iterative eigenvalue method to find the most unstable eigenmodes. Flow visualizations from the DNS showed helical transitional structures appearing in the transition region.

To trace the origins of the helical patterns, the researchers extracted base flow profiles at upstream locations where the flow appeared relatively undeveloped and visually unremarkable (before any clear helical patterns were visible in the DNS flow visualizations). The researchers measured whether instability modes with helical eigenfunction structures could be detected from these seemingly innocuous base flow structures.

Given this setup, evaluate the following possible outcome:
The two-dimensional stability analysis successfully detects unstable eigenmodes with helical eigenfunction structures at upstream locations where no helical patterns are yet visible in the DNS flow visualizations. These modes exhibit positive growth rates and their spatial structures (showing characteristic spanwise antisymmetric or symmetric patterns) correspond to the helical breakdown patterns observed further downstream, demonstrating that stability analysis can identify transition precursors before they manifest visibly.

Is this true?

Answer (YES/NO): YES